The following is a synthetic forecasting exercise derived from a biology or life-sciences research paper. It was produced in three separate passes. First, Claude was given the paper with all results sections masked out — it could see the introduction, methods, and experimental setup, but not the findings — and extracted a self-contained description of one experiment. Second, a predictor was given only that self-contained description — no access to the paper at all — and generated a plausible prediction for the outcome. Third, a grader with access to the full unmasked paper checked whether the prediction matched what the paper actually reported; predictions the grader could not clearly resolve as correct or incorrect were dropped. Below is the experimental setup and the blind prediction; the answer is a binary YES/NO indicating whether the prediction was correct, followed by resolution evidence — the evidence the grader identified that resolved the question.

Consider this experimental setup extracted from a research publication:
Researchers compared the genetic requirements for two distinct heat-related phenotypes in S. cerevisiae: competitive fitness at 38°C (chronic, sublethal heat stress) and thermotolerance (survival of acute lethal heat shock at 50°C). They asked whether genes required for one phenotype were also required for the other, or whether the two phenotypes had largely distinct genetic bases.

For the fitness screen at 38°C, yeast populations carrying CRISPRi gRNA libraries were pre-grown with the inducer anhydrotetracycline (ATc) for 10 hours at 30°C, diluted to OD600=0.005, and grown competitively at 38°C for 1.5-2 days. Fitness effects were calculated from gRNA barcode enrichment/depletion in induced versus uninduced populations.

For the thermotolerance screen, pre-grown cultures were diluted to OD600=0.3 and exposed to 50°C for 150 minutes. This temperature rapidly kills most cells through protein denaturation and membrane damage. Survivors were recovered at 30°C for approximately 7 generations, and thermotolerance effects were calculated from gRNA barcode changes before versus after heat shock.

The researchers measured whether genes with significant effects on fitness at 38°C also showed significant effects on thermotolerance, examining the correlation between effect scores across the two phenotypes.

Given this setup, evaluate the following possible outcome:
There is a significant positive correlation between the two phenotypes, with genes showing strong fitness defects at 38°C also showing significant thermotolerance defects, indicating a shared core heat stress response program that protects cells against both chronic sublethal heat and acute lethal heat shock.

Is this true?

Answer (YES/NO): NO